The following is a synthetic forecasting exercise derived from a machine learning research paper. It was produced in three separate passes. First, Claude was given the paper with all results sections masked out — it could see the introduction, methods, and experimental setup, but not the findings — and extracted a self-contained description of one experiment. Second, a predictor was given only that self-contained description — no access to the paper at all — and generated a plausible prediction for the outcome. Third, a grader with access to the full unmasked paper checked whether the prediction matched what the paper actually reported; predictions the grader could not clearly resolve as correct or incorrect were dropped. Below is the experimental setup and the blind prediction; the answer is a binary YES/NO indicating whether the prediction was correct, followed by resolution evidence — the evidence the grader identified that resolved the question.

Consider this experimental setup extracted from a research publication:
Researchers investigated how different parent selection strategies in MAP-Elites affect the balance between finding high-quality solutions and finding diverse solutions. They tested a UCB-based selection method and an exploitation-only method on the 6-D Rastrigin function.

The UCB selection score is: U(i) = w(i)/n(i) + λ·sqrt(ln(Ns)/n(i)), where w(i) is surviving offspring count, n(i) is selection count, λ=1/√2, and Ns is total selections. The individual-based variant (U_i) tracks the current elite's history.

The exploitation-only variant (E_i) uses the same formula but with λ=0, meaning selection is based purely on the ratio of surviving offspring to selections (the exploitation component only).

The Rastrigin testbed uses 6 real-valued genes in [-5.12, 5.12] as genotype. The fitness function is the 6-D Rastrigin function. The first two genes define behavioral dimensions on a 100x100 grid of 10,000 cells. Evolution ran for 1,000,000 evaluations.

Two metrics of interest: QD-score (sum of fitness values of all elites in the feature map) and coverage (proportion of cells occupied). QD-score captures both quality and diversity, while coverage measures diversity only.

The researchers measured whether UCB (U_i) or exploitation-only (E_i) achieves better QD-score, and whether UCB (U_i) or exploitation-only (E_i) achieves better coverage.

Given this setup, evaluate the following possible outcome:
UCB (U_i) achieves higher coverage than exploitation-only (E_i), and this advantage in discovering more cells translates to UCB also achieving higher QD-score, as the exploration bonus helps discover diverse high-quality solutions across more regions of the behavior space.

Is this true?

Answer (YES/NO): NO